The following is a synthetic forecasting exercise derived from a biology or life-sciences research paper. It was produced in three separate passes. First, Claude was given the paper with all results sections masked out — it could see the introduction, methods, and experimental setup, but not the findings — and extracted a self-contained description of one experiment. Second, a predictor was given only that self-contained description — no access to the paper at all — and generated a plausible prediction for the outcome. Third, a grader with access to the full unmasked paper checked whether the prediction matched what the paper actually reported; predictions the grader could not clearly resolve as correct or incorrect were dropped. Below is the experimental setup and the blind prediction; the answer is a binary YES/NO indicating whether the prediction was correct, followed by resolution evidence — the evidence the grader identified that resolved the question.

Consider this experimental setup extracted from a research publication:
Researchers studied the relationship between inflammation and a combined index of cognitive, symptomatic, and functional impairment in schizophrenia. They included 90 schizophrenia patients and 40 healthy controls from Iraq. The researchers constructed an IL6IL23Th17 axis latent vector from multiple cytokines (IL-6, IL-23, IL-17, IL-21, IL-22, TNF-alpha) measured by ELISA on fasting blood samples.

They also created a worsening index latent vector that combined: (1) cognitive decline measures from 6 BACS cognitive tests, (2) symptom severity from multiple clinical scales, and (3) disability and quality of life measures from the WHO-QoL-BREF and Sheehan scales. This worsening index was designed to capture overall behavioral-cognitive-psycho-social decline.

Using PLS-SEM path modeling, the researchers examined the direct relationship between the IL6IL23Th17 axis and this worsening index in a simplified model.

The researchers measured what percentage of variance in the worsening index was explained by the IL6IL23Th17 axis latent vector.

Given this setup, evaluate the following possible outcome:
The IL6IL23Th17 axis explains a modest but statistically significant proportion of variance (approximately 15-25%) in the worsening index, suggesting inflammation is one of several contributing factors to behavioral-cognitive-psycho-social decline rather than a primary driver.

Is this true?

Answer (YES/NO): NO